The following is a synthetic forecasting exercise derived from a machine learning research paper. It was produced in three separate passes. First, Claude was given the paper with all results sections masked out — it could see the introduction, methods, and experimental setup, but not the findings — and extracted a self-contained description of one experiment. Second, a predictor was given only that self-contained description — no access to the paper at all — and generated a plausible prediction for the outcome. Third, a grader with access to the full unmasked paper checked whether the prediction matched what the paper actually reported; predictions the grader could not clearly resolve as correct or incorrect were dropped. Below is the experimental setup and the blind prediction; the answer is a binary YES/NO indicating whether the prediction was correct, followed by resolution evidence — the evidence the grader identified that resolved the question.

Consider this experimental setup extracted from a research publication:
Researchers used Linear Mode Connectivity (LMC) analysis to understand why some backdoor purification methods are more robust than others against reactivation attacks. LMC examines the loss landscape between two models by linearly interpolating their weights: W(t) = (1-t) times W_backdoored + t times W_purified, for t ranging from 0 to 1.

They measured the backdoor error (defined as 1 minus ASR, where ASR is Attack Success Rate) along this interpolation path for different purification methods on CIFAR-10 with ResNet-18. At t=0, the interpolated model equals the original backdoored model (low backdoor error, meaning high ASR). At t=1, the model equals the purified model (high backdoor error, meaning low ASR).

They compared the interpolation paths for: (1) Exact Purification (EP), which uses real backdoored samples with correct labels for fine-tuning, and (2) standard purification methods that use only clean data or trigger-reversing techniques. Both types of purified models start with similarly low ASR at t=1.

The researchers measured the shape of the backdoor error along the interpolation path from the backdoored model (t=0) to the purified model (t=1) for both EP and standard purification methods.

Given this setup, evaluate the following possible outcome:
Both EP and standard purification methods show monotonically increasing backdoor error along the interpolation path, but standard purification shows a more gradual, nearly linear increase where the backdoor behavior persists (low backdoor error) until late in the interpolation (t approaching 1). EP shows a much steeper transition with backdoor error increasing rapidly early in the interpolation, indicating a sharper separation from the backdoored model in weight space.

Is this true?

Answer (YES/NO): NO